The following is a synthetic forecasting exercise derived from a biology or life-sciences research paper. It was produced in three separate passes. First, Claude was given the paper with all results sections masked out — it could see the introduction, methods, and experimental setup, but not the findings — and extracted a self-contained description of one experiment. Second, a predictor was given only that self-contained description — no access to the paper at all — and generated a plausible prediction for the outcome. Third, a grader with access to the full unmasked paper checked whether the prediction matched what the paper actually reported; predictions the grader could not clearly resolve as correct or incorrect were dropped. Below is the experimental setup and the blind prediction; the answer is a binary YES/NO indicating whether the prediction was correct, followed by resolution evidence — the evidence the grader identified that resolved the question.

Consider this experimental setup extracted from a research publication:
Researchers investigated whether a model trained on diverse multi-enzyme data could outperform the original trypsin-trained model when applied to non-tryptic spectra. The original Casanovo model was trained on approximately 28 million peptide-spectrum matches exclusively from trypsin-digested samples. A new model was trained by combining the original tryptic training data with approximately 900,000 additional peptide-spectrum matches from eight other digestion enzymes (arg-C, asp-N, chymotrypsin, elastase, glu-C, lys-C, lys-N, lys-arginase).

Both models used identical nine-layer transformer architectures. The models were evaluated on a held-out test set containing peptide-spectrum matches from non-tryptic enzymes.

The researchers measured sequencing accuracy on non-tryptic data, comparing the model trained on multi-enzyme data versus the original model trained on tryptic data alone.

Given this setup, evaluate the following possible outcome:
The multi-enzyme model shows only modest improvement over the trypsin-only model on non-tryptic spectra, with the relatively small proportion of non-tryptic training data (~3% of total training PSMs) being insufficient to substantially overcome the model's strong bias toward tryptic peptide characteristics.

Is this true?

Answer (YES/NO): NO